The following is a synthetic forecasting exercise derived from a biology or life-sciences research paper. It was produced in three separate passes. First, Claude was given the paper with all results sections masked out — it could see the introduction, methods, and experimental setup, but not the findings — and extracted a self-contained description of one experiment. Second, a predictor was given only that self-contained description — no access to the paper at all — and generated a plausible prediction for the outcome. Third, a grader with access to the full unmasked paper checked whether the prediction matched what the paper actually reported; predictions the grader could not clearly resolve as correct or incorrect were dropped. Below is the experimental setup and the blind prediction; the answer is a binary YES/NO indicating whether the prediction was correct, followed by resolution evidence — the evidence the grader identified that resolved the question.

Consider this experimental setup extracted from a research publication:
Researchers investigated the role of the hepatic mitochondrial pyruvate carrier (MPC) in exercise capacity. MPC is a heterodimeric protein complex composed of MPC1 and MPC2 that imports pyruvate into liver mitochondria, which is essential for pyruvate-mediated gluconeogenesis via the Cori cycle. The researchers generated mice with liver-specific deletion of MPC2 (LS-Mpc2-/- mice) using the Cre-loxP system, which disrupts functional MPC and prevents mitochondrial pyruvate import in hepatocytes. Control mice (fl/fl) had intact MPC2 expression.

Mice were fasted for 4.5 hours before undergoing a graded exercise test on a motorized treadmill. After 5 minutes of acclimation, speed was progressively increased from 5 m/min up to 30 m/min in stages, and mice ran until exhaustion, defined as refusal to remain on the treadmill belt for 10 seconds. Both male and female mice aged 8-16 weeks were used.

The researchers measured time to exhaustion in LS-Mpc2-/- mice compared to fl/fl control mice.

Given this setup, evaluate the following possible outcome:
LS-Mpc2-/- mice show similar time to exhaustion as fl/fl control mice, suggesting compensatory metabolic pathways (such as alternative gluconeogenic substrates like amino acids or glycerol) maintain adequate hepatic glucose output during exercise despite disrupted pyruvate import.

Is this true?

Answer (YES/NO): YES